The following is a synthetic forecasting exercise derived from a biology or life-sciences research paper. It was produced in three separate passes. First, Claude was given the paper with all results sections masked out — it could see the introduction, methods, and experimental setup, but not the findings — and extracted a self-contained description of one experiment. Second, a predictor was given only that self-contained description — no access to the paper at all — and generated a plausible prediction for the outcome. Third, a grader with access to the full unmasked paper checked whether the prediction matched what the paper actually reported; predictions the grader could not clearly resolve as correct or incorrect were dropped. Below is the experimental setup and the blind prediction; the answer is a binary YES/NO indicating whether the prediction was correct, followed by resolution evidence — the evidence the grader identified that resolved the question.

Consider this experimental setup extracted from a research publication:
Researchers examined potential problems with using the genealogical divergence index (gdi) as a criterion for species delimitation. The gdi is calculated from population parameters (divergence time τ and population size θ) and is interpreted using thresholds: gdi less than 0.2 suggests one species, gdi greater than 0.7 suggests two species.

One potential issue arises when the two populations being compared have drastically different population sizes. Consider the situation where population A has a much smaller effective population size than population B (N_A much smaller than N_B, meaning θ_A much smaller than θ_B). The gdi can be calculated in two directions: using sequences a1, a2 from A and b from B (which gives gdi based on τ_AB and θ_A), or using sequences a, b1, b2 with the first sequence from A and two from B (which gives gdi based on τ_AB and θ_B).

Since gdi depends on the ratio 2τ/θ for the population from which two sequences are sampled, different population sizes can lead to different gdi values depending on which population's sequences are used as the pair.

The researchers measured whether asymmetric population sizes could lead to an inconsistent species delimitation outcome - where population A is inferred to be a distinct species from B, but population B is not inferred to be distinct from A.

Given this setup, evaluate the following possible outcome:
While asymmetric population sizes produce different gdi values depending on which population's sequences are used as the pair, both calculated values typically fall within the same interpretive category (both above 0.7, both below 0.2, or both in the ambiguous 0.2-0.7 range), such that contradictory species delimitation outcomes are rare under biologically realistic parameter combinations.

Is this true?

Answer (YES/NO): NO